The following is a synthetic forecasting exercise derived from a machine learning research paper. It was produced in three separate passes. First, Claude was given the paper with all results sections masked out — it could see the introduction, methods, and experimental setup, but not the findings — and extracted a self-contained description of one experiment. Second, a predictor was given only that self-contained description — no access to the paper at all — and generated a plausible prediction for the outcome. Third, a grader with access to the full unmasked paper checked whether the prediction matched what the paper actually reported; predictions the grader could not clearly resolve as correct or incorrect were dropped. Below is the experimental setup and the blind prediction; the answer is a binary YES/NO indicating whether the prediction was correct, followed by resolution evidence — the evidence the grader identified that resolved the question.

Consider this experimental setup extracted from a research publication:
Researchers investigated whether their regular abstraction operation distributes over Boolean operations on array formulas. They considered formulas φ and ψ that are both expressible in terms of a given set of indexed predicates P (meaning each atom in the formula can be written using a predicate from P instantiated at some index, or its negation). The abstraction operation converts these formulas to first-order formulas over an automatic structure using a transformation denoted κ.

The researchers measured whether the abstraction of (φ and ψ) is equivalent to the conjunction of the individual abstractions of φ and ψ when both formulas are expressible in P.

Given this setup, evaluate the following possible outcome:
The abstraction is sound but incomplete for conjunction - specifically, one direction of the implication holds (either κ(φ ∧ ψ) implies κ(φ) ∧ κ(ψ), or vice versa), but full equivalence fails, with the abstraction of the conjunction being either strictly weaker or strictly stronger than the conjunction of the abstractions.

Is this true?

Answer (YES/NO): NO